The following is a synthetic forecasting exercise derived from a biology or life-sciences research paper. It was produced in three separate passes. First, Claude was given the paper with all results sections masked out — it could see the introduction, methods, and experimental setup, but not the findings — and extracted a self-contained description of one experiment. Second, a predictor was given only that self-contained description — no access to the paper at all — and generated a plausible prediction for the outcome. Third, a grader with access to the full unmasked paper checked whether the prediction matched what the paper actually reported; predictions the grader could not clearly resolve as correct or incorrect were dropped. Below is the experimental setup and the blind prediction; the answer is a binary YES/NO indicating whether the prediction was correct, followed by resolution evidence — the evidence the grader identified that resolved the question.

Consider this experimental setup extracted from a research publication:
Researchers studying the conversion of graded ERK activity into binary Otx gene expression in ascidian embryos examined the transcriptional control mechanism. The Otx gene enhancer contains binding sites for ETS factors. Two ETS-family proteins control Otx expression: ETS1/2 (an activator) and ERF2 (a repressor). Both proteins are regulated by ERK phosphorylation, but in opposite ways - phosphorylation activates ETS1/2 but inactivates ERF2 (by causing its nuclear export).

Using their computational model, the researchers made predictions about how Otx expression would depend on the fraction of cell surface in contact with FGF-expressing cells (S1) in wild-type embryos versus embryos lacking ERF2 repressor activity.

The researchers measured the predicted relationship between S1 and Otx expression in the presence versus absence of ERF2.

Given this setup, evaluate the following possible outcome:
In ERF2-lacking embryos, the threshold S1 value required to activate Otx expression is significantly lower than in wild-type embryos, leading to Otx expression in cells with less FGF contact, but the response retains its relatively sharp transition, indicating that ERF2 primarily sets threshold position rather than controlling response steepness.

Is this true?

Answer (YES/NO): NO